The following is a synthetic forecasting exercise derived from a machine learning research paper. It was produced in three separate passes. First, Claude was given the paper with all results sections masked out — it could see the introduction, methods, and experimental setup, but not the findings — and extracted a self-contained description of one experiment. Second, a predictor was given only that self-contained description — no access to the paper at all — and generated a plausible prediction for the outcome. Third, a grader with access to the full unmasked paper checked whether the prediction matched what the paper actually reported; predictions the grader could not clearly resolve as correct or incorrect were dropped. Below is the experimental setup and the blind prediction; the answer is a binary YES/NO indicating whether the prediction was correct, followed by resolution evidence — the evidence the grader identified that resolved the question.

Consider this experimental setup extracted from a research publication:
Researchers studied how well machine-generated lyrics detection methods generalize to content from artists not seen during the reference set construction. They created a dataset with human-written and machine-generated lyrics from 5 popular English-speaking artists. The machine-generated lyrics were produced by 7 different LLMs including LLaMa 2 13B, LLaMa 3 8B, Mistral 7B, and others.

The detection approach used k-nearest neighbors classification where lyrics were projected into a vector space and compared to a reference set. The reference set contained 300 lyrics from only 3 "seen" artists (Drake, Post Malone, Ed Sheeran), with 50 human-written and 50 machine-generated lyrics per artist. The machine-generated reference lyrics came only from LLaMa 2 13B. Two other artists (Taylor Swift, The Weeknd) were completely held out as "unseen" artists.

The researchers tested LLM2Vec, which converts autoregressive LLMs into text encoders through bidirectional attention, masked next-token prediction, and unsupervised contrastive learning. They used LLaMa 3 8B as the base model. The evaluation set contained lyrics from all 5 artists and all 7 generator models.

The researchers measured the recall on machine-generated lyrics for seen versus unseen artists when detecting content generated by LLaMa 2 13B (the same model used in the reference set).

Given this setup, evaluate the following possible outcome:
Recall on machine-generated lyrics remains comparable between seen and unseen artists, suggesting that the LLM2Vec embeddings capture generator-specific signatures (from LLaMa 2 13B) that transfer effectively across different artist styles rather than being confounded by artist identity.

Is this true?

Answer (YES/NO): YES